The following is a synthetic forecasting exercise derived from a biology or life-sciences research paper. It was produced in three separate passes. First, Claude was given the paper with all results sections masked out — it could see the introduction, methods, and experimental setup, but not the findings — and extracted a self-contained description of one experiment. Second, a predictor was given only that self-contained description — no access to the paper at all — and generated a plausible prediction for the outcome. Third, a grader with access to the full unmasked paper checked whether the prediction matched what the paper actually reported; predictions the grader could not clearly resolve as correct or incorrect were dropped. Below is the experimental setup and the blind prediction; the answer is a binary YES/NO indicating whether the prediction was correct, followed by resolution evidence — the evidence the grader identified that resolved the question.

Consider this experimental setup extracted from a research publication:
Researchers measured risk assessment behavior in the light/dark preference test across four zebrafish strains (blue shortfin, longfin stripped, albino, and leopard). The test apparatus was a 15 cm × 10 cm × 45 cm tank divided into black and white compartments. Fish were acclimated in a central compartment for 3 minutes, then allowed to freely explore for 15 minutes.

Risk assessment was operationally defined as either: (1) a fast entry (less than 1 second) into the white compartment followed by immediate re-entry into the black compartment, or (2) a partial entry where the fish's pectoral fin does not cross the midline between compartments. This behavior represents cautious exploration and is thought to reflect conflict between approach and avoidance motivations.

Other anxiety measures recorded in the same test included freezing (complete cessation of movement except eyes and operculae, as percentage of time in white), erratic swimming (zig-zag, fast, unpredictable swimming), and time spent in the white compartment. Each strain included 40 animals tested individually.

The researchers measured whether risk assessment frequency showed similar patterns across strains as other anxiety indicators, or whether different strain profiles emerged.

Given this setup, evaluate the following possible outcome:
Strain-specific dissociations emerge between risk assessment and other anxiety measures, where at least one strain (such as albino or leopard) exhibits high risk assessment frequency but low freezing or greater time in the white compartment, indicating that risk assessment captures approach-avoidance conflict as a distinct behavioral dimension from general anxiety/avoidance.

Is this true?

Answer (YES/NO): YES